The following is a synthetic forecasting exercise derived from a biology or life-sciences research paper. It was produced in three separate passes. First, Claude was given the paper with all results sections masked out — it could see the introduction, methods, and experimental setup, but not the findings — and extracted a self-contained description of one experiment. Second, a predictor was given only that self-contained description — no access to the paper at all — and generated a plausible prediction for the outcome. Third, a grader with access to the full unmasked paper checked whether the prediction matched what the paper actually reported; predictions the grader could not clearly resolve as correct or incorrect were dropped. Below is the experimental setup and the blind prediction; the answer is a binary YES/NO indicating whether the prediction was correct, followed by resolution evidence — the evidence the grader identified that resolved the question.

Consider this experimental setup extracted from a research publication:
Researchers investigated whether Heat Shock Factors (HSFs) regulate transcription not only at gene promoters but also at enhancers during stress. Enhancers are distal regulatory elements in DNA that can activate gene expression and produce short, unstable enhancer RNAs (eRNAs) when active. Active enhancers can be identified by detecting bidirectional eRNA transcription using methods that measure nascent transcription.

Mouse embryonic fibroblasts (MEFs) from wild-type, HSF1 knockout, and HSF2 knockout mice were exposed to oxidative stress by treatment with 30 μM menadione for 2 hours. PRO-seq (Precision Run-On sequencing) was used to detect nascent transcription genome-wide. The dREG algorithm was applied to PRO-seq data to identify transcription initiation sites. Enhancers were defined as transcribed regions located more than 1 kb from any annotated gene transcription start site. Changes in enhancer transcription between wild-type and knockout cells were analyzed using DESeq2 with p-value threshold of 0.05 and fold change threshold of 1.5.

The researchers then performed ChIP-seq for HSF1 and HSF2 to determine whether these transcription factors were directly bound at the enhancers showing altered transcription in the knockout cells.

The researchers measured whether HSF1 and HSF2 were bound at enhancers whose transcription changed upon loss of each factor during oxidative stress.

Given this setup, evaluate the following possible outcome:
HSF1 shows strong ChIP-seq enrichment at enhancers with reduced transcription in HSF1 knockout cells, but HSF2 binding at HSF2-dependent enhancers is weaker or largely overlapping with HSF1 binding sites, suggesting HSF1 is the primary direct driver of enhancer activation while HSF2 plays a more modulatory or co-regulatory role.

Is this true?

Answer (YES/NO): NO